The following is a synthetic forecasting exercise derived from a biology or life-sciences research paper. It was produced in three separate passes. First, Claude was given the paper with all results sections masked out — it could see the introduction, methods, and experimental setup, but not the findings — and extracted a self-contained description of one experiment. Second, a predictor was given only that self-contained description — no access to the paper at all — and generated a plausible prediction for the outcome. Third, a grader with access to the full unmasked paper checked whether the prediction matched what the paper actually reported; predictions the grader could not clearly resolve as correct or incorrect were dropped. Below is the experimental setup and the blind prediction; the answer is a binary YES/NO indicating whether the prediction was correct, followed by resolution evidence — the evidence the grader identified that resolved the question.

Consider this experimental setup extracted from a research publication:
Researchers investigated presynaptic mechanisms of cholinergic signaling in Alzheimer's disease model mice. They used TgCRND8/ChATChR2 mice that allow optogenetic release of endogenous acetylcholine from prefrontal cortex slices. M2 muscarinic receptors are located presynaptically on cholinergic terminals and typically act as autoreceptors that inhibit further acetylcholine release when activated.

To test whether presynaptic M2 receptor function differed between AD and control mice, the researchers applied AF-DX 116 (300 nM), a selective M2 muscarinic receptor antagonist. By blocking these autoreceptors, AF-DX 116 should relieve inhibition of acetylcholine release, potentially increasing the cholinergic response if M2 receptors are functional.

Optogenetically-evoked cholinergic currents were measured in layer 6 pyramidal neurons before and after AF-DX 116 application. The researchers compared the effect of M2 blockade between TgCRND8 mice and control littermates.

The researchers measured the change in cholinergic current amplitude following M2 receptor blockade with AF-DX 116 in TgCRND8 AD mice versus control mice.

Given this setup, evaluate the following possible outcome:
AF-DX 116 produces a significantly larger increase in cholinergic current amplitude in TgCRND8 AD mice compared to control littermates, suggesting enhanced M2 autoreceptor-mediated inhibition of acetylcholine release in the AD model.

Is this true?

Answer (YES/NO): NO